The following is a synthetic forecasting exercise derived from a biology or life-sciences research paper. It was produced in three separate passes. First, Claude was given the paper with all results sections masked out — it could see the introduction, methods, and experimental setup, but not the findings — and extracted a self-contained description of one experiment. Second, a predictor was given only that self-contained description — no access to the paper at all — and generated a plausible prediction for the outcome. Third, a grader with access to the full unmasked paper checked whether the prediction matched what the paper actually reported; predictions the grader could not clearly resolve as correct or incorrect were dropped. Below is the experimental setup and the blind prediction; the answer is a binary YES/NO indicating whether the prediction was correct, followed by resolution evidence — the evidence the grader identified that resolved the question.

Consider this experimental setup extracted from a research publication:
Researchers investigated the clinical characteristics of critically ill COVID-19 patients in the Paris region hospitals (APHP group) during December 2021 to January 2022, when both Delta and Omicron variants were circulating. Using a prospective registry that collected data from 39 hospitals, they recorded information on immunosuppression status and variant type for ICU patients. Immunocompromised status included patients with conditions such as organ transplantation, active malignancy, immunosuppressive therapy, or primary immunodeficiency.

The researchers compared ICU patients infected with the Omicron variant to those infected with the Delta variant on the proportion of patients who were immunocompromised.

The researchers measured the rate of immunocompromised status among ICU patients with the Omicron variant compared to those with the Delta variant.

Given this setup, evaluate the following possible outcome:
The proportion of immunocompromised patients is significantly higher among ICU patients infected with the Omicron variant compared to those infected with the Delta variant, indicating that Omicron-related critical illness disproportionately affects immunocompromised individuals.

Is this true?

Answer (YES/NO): YES